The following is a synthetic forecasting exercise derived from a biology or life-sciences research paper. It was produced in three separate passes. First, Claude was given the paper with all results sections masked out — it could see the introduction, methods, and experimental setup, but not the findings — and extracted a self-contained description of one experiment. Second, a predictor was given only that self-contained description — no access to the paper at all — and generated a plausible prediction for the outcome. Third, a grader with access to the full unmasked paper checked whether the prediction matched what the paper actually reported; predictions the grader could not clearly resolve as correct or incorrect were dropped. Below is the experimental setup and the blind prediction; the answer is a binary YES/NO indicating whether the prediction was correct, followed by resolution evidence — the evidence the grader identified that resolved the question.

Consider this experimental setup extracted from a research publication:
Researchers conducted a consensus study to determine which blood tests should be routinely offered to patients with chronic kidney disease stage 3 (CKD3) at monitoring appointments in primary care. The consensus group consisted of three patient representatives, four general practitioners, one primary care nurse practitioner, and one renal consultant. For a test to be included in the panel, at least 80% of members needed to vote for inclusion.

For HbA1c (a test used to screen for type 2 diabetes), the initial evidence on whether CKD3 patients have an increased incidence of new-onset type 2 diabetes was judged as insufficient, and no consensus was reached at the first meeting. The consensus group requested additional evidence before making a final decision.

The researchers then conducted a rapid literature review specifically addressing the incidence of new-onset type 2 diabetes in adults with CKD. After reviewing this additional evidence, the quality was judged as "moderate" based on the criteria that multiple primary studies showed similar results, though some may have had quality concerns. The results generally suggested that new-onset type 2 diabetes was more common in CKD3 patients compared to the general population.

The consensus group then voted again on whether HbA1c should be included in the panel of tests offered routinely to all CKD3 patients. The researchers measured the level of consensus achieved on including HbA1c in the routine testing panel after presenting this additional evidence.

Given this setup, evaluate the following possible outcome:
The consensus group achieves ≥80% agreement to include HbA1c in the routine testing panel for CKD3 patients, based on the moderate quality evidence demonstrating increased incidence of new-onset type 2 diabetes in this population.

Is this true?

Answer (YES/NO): YES